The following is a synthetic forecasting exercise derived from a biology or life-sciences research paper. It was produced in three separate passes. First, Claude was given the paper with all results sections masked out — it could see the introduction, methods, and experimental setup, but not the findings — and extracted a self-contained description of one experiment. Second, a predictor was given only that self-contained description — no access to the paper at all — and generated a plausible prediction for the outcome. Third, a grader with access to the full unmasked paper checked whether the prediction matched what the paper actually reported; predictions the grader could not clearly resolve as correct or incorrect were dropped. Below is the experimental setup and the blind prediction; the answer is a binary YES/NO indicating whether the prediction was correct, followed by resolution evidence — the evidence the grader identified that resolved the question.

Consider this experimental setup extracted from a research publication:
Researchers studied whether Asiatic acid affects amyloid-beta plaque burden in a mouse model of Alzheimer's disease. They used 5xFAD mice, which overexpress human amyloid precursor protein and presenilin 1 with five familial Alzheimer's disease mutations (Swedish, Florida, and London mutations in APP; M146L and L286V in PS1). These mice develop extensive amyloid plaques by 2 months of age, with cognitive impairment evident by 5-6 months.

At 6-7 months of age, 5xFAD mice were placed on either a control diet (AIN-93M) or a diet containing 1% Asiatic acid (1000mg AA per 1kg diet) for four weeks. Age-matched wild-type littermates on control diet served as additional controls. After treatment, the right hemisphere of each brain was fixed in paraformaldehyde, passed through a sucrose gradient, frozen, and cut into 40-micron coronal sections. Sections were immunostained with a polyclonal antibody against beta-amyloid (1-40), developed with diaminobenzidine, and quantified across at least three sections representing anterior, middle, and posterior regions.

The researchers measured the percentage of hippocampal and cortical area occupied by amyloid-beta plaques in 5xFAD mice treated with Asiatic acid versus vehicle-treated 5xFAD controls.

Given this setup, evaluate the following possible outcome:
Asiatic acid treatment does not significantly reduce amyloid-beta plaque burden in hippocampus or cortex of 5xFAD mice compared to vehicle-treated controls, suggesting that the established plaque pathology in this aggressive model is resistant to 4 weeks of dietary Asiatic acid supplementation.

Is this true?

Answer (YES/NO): YES